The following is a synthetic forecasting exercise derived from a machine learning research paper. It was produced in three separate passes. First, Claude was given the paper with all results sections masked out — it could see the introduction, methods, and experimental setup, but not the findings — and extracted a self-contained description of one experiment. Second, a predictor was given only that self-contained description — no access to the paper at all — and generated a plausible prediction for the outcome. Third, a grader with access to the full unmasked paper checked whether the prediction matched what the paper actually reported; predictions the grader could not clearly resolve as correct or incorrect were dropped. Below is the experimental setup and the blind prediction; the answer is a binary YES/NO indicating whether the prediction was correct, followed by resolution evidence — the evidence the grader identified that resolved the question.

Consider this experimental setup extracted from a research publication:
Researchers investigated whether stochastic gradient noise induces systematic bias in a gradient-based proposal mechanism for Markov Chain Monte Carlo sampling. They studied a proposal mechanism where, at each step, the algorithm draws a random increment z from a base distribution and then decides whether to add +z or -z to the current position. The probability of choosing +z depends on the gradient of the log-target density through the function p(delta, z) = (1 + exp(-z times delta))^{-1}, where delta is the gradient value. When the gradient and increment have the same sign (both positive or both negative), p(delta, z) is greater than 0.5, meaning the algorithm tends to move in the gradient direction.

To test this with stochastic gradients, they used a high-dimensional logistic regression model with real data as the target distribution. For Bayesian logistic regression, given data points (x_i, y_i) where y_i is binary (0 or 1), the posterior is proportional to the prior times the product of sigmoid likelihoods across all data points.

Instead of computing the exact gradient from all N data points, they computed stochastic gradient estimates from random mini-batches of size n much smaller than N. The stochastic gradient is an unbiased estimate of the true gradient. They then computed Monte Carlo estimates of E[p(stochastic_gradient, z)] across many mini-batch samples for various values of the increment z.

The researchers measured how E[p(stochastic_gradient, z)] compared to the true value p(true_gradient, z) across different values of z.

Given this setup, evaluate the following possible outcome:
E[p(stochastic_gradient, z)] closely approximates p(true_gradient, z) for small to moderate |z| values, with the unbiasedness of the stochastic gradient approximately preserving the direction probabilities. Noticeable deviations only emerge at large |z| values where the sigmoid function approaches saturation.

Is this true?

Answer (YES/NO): NO